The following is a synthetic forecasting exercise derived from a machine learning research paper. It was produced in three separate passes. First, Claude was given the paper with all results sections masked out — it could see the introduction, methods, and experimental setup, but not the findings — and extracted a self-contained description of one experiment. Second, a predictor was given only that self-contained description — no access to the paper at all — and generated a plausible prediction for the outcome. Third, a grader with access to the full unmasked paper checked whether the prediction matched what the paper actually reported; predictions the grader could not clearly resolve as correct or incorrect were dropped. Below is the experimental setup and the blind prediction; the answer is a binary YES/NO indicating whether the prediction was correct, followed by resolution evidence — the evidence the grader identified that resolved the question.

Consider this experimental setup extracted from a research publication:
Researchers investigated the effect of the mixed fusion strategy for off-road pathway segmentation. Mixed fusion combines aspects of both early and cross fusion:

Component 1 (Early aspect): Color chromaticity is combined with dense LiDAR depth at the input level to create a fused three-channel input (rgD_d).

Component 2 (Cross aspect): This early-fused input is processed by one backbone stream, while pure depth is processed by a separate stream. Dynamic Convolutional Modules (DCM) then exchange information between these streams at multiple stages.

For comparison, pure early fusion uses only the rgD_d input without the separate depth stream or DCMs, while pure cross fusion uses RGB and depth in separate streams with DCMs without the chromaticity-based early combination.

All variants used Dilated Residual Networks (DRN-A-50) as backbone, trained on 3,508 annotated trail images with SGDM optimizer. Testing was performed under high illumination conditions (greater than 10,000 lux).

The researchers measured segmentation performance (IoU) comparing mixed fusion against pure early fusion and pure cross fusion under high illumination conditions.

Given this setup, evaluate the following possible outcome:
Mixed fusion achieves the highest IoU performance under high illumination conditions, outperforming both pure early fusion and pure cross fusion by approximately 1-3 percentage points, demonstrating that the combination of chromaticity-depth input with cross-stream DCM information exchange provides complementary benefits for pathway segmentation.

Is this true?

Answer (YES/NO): NO